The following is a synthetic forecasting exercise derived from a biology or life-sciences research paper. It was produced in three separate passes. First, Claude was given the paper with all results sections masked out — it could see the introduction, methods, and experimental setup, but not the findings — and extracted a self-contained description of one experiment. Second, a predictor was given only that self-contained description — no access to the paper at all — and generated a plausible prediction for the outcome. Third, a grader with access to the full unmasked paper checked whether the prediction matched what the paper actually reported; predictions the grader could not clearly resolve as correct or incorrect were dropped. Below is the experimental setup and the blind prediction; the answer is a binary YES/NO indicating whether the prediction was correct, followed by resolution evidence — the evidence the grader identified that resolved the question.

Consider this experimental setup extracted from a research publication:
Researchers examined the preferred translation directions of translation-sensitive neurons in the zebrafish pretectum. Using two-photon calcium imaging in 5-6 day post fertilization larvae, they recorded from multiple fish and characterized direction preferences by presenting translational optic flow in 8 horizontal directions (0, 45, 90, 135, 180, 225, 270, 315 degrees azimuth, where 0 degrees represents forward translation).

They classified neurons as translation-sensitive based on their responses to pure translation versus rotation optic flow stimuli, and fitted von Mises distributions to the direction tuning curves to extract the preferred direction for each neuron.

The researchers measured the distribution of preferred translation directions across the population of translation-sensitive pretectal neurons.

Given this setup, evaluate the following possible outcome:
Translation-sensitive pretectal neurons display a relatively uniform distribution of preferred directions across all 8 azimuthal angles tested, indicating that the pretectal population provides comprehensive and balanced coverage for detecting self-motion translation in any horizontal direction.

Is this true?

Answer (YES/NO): NO